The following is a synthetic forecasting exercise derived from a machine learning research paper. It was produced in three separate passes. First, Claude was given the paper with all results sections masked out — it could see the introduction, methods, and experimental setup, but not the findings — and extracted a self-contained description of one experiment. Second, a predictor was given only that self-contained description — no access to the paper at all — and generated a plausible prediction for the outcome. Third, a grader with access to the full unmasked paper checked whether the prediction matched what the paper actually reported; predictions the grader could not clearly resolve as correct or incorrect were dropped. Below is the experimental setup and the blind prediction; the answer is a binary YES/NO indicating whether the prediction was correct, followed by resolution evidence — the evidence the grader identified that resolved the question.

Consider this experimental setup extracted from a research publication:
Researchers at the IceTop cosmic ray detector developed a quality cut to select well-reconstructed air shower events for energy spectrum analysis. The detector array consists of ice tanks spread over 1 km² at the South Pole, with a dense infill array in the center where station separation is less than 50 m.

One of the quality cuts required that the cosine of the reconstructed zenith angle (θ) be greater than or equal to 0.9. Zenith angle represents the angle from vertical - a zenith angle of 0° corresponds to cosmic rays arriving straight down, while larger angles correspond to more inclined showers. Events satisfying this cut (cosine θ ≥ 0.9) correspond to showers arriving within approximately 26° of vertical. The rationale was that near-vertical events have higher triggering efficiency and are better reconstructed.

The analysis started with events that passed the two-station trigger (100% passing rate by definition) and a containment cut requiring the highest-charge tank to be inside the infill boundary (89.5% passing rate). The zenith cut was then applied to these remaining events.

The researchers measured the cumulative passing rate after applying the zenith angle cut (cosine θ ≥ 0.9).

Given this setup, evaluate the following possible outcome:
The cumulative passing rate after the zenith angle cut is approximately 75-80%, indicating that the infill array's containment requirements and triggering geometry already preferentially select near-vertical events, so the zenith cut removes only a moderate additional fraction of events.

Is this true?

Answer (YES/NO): NO